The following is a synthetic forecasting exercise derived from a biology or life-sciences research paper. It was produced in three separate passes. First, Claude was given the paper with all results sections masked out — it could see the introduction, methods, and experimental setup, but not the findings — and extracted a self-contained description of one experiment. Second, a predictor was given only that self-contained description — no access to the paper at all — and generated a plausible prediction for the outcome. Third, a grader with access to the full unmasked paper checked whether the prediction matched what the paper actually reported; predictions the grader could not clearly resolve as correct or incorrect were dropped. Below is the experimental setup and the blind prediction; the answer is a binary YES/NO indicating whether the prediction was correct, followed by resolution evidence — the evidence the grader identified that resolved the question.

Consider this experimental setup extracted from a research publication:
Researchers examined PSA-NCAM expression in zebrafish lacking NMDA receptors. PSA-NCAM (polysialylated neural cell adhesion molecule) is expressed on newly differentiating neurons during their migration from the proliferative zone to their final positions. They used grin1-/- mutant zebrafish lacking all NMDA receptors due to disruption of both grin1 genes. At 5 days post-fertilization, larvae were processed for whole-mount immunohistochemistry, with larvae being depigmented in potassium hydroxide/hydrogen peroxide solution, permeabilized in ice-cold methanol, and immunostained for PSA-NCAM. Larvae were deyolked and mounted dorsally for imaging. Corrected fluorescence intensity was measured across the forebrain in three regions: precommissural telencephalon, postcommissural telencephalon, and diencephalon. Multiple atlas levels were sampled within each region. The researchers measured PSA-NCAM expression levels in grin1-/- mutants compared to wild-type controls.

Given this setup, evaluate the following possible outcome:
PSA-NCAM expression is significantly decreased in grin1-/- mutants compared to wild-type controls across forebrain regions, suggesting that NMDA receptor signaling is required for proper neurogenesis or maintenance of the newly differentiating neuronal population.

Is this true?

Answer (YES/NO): NO